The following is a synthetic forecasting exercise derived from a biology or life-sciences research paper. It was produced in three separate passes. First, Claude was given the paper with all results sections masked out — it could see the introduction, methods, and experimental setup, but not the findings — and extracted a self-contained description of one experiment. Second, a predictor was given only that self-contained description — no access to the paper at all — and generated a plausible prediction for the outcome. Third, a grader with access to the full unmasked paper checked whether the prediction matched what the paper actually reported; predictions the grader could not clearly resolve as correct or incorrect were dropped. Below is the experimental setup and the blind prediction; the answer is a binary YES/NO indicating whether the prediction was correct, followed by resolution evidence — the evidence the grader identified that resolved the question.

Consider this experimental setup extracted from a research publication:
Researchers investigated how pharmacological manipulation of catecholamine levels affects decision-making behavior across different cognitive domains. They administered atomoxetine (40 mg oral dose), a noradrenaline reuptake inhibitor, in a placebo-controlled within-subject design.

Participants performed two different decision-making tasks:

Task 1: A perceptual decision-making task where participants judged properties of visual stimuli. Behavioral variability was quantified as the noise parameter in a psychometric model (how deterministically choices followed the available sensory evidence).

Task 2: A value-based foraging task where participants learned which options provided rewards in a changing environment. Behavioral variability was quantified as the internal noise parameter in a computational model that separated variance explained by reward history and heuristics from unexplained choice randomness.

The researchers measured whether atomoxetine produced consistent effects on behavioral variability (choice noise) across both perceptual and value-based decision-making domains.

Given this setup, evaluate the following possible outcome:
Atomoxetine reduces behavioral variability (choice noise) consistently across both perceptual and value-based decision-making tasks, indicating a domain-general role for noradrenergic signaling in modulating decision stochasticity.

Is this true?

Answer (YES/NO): NO